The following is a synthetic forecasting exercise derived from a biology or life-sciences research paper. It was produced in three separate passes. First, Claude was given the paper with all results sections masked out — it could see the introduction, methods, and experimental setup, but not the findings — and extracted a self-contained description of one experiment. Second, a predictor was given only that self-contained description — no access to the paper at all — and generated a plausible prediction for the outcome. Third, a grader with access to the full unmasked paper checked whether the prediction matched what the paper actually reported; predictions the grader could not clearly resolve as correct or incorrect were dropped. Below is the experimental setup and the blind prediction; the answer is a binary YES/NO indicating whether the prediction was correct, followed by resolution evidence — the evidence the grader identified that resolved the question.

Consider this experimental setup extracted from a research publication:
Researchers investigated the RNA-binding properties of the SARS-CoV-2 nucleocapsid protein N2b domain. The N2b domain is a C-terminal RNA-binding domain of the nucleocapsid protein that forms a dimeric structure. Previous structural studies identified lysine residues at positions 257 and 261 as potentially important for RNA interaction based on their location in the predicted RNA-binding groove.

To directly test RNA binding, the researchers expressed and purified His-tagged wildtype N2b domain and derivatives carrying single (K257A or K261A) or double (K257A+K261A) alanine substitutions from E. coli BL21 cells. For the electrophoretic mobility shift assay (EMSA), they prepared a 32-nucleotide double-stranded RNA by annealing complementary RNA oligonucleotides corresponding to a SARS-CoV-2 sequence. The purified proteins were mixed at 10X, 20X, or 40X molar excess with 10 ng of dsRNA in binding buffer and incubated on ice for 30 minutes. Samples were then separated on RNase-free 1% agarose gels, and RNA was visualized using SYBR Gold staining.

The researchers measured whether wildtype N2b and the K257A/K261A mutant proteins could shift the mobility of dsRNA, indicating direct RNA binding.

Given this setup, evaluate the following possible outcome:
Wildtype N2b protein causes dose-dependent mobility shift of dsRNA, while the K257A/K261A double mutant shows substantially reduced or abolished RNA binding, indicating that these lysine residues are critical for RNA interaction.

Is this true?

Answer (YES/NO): YES